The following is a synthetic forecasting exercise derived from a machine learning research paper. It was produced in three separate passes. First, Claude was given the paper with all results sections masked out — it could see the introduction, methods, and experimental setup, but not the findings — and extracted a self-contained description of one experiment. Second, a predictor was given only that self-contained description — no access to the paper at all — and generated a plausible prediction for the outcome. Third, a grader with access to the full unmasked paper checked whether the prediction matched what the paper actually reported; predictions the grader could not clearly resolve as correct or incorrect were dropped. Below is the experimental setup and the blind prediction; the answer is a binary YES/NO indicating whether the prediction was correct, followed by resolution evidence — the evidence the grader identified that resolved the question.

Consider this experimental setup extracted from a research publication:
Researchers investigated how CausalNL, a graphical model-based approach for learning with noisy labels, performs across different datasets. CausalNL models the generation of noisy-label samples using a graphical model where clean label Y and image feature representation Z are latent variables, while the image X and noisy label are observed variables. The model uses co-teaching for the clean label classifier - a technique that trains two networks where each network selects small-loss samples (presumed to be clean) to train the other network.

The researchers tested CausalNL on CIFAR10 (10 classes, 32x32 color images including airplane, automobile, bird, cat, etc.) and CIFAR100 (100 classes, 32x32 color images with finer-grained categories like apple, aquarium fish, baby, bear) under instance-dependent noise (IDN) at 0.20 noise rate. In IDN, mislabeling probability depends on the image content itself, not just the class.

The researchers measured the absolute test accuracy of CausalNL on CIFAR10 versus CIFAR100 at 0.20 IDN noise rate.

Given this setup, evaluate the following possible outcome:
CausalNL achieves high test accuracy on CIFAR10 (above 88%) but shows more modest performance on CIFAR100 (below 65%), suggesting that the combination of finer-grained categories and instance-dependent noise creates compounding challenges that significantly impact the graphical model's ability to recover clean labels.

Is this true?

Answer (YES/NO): NO